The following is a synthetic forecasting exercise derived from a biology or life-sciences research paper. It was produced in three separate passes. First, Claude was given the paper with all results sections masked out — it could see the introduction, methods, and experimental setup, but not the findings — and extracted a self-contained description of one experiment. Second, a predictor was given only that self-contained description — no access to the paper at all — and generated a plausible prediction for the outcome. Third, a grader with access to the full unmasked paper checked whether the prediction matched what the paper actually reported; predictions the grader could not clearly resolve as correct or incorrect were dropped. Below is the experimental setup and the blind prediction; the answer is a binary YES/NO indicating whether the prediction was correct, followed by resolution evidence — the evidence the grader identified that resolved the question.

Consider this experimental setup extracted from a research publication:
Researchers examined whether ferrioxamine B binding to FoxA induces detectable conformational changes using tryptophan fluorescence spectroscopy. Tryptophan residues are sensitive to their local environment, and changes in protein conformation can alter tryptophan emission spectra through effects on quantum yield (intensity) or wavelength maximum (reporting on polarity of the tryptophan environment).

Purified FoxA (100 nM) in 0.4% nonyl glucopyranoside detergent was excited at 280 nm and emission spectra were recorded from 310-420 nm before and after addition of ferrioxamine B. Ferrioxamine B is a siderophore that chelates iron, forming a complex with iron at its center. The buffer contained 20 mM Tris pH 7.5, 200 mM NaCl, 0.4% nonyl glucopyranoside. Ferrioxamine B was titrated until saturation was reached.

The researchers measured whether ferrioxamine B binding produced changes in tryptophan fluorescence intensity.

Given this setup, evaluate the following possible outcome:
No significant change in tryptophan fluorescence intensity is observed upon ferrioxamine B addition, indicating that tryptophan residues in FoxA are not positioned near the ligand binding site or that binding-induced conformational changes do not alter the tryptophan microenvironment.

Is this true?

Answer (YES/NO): NO